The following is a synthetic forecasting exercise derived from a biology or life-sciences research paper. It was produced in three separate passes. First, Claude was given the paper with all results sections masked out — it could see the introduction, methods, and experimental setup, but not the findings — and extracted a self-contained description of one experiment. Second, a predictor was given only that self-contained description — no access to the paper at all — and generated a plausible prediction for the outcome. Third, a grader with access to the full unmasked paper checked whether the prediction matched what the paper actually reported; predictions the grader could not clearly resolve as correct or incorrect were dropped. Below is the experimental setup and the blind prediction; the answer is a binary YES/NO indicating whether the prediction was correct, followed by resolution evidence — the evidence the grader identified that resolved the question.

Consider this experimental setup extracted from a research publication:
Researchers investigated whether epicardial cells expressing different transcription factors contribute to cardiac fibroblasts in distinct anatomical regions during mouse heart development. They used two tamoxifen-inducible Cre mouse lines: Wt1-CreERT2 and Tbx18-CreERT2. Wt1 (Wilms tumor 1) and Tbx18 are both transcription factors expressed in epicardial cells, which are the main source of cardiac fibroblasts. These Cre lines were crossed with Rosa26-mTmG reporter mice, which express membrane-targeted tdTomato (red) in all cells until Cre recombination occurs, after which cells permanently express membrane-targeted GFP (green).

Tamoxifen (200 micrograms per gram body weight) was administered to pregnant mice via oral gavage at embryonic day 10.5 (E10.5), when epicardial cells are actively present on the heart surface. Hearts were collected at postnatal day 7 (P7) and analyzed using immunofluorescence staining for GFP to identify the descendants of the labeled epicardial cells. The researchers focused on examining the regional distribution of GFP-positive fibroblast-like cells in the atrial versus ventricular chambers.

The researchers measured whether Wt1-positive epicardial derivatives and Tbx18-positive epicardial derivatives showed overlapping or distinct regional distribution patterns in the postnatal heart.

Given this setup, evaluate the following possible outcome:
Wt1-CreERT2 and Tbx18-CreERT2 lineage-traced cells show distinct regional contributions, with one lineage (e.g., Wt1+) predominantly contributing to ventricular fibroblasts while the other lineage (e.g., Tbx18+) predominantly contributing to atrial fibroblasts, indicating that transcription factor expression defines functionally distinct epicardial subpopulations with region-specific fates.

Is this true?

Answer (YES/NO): NO